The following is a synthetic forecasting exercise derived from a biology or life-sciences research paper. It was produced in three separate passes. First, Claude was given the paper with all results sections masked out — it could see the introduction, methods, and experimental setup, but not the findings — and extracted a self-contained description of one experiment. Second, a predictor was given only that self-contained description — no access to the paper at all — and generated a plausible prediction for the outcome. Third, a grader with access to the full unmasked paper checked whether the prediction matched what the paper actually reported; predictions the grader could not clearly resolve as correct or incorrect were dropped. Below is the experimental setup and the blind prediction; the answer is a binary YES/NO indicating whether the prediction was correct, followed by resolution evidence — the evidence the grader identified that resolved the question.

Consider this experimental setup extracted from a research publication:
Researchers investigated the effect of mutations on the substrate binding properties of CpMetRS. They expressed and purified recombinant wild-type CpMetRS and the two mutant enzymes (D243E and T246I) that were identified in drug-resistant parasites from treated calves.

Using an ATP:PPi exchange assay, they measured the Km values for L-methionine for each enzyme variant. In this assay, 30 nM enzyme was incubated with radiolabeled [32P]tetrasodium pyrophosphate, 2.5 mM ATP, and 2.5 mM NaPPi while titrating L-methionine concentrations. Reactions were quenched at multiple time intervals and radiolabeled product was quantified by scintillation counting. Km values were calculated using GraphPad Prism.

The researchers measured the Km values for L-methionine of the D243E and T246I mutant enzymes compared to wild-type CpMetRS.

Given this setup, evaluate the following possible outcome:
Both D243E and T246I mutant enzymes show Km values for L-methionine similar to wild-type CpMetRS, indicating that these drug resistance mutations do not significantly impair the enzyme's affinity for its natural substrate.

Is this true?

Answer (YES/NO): NO